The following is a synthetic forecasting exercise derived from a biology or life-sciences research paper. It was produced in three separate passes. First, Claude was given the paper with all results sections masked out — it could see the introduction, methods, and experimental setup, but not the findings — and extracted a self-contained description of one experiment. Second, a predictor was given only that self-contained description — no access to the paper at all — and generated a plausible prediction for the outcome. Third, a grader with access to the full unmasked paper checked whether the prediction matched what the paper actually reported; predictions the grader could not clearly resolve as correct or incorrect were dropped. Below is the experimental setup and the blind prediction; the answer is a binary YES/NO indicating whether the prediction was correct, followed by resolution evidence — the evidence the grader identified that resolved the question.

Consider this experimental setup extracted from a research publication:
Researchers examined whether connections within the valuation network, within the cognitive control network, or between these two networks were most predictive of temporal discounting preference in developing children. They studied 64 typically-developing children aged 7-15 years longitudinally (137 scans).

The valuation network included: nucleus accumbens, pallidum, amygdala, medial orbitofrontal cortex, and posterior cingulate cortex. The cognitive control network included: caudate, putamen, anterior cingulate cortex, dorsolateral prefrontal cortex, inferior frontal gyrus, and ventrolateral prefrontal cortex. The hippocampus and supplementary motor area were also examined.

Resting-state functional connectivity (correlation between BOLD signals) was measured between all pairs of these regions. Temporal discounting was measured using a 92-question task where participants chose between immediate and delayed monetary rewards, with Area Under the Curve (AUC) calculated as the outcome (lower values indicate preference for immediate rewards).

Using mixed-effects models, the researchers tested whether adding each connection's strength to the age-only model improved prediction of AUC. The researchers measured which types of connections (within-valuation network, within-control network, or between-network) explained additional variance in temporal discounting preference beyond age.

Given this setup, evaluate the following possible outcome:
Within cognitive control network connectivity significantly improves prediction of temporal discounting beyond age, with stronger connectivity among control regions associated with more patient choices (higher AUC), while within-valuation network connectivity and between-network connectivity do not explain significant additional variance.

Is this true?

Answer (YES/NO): NO